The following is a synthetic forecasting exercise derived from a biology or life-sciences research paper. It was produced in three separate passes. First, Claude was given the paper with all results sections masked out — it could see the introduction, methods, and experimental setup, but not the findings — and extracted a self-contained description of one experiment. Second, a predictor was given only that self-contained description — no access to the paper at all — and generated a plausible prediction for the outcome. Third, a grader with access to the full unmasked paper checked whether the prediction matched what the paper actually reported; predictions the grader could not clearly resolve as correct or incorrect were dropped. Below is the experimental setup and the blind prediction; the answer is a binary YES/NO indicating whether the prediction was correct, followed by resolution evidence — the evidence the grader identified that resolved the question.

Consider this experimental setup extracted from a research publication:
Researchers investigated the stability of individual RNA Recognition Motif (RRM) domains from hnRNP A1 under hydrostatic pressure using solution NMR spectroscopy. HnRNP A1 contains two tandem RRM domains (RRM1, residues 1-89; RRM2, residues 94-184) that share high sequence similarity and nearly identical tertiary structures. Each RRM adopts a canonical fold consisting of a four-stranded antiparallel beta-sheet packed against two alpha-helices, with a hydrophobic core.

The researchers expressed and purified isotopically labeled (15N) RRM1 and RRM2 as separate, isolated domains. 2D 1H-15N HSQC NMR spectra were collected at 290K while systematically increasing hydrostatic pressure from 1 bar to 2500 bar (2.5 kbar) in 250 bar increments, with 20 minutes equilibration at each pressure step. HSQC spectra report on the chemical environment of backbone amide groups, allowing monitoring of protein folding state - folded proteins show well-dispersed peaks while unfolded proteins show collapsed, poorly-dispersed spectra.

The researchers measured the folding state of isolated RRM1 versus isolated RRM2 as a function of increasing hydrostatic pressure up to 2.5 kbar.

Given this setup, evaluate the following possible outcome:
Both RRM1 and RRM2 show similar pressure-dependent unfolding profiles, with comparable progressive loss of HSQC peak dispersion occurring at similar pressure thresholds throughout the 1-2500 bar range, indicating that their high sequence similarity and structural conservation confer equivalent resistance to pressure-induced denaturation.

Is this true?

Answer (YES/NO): NO